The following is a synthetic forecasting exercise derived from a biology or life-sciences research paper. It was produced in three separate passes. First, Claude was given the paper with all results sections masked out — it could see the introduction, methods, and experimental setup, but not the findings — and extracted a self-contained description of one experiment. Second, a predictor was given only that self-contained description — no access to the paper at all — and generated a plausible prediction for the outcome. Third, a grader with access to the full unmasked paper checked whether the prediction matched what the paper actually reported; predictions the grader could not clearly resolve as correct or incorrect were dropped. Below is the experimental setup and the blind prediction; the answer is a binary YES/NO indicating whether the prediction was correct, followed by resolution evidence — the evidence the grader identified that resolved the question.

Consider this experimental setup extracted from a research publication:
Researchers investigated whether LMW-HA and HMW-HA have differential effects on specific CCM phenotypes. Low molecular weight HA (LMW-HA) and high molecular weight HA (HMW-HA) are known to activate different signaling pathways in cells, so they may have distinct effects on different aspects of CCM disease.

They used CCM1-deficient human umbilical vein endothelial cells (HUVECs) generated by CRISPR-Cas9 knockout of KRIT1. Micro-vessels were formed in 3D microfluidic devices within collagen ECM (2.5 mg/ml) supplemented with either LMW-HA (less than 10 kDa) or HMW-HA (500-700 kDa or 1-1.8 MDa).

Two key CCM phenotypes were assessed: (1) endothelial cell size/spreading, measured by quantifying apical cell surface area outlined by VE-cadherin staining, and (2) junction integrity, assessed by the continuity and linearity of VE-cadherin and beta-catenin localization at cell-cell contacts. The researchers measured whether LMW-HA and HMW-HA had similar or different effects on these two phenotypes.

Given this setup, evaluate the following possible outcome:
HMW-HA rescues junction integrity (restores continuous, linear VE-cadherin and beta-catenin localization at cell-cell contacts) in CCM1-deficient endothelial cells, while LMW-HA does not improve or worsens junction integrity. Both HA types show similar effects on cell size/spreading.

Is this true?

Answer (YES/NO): NO